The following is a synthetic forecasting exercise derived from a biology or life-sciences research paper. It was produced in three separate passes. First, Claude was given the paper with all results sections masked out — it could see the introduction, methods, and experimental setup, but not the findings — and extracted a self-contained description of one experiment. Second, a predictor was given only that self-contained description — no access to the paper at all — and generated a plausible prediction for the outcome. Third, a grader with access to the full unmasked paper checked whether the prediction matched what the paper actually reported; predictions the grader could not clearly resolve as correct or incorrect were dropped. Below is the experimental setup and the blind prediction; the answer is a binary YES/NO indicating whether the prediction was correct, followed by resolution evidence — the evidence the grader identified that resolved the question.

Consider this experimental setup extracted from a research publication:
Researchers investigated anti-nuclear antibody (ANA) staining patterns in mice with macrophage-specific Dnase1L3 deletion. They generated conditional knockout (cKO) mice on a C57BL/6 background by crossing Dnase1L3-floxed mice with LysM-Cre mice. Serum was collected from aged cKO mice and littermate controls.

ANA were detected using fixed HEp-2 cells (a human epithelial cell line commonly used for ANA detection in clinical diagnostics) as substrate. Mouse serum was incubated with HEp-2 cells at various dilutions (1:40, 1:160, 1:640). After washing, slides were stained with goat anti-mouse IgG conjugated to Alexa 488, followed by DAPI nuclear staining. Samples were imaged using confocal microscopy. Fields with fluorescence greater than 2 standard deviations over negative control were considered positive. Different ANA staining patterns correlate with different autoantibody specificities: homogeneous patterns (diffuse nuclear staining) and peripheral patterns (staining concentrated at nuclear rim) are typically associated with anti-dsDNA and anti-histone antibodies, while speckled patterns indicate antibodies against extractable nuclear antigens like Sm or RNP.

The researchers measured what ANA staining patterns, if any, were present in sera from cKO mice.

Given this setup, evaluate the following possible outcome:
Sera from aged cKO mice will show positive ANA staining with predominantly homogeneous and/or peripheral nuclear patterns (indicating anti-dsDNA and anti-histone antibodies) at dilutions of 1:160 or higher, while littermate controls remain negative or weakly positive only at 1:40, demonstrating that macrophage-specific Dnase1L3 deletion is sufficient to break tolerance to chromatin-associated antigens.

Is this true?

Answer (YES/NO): YES